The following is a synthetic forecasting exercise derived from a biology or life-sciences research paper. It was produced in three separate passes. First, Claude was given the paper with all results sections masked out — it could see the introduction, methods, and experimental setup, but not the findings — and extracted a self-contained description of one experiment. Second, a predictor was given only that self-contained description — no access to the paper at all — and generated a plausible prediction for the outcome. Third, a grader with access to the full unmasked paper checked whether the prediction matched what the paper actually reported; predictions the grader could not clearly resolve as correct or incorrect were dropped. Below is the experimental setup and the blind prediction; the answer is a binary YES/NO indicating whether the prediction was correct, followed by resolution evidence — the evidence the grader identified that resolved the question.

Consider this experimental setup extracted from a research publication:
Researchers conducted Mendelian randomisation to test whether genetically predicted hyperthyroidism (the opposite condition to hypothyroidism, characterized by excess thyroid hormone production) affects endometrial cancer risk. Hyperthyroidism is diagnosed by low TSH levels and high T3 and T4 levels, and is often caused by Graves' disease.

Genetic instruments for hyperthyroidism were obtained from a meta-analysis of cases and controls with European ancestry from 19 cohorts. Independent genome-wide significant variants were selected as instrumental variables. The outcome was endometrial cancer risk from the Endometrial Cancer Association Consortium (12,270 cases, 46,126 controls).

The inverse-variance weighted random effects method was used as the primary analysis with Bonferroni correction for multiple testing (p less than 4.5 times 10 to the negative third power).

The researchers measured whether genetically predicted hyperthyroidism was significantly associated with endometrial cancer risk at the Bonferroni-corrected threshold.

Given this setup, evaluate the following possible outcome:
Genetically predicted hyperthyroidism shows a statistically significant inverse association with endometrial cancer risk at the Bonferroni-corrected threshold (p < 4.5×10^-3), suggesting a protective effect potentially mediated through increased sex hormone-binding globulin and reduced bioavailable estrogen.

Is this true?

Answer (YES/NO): NO